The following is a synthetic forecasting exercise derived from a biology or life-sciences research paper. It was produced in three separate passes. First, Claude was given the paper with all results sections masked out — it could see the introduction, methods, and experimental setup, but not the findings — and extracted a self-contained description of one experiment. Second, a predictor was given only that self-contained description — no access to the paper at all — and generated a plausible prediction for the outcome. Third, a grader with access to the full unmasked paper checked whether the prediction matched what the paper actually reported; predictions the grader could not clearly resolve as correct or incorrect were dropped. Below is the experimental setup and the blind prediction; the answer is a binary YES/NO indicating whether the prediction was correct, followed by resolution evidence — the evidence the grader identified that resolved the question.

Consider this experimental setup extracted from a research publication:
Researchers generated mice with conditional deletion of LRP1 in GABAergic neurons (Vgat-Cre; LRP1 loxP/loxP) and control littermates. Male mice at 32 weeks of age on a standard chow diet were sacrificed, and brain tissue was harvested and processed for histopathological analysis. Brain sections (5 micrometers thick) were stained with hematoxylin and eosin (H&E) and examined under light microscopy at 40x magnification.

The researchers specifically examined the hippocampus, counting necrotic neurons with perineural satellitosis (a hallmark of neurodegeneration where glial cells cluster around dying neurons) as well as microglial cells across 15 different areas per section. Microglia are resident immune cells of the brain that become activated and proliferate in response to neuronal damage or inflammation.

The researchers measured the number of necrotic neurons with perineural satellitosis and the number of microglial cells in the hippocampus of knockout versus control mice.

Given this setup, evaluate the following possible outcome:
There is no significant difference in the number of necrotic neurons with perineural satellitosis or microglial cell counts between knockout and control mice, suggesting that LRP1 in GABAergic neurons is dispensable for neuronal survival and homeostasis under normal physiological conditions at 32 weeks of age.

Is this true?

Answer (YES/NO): NO